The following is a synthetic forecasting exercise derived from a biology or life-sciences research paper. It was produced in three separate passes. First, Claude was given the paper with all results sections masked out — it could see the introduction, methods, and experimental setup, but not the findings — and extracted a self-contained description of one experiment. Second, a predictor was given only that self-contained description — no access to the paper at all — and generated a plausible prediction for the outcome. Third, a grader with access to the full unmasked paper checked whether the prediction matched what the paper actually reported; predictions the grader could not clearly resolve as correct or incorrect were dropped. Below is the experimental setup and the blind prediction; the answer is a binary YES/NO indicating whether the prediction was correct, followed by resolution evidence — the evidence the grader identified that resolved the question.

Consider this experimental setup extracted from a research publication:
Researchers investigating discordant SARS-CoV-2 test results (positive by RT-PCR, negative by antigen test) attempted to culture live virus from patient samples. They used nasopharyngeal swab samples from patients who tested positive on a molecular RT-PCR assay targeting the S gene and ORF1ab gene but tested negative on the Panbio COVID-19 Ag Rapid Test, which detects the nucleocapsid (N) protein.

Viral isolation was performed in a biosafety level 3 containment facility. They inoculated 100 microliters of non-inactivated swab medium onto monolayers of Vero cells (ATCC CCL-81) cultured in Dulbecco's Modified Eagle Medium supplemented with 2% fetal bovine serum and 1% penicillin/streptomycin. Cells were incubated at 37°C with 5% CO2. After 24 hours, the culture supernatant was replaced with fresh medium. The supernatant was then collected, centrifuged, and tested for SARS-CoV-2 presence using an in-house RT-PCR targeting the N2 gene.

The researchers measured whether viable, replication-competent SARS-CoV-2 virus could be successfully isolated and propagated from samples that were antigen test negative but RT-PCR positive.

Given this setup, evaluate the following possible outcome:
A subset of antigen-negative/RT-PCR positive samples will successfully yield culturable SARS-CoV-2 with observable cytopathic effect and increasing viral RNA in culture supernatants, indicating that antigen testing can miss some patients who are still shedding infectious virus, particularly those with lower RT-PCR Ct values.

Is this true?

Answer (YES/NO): YES